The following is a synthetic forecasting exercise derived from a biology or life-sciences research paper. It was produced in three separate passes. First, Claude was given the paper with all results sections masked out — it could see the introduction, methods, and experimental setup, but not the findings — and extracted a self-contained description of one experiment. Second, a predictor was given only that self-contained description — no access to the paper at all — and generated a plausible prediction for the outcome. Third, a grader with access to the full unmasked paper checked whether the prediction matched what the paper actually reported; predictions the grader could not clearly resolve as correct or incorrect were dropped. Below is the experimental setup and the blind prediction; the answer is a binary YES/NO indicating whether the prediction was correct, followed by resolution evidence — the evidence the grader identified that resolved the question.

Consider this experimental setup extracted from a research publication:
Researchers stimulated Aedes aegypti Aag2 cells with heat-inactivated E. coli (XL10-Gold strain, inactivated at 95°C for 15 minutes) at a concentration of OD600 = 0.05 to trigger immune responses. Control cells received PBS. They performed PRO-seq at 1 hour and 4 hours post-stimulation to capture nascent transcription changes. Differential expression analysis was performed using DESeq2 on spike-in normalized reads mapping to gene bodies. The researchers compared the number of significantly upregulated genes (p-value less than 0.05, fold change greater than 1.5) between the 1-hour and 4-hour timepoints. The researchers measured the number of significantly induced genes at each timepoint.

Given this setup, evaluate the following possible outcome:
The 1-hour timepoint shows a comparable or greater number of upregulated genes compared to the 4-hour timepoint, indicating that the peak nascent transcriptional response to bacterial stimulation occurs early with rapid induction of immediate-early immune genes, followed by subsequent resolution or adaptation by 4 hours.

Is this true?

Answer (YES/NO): YES